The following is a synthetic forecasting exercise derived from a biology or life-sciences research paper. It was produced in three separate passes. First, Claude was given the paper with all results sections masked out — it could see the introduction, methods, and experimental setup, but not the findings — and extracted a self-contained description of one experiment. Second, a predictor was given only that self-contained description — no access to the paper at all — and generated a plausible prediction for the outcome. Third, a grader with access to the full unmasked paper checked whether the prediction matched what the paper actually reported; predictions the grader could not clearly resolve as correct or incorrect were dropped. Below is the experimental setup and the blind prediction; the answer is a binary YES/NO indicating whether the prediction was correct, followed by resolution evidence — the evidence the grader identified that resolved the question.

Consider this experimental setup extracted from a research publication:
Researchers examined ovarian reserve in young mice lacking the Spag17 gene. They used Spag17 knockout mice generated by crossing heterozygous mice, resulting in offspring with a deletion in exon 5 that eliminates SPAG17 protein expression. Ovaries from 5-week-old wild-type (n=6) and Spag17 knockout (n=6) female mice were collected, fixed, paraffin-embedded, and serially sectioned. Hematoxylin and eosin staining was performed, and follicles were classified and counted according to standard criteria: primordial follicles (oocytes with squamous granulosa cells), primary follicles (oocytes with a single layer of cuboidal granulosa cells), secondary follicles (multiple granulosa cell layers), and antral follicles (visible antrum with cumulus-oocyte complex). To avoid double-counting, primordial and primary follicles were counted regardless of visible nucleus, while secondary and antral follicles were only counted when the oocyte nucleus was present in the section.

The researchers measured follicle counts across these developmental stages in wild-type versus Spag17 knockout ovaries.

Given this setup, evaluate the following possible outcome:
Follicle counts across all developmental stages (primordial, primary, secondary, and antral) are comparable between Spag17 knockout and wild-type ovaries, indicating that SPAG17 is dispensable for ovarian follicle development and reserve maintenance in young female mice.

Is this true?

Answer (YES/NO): NO